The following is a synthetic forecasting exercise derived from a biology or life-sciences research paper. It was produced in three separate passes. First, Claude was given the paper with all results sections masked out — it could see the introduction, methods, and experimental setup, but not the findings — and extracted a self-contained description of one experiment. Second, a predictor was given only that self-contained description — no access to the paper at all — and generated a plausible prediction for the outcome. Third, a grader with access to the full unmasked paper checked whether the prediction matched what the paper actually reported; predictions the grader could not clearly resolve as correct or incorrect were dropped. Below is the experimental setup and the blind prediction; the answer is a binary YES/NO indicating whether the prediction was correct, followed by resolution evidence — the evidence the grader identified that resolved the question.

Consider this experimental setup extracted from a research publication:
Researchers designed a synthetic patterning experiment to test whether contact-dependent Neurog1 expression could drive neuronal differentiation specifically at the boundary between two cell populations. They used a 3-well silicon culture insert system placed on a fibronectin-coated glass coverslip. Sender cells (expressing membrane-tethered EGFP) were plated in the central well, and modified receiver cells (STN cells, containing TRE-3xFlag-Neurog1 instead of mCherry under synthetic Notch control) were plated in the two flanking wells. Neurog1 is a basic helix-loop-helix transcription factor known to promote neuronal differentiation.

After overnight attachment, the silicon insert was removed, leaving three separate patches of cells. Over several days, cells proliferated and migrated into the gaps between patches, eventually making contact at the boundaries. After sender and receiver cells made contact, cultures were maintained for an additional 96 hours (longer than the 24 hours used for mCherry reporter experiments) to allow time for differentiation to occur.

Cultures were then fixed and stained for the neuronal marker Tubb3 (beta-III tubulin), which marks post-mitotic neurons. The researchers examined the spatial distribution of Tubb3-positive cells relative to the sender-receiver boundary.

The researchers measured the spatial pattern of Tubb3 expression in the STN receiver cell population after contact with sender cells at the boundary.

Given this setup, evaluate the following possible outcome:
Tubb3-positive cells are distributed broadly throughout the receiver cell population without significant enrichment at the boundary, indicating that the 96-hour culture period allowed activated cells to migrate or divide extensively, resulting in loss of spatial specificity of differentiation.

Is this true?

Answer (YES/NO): NO